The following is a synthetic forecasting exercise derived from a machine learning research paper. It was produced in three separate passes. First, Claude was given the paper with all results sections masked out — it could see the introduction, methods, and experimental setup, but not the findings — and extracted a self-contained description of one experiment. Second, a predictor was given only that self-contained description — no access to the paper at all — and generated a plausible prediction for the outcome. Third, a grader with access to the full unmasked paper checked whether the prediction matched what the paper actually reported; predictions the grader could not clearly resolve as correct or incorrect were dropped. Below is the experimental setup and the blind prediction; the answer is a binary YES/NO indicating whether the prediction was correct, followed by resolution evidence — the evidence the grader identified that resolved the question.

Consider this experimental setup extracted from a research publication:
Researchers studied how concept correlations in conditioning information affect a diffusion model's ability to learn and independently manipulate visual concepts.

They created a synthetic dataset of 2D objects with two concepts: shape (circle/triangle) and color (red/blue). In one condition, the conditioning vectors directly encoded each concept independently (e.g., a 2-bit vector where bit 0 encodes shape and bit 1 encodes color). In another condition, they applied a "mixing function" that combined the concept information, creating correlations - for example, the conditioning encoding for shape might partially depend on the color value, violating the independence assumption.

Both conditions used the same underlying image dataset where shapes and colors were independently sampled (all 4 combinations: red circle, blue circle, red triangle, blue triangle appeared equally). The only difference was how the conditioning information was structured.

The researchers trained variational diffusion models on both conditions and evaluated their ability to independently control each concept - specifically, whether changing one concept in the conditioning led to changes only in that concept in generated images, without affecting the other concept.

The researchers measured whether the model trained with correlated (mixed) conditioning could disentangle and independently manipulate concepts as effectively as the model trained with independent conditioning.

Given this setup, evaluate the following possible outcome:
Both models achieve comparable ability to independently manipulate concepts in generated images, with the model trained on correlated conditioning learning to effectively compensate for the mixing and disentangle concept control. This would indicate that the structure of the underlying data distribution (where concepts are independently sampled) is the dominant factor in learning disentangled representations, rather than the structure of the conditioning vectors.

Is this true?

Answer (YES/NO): NO